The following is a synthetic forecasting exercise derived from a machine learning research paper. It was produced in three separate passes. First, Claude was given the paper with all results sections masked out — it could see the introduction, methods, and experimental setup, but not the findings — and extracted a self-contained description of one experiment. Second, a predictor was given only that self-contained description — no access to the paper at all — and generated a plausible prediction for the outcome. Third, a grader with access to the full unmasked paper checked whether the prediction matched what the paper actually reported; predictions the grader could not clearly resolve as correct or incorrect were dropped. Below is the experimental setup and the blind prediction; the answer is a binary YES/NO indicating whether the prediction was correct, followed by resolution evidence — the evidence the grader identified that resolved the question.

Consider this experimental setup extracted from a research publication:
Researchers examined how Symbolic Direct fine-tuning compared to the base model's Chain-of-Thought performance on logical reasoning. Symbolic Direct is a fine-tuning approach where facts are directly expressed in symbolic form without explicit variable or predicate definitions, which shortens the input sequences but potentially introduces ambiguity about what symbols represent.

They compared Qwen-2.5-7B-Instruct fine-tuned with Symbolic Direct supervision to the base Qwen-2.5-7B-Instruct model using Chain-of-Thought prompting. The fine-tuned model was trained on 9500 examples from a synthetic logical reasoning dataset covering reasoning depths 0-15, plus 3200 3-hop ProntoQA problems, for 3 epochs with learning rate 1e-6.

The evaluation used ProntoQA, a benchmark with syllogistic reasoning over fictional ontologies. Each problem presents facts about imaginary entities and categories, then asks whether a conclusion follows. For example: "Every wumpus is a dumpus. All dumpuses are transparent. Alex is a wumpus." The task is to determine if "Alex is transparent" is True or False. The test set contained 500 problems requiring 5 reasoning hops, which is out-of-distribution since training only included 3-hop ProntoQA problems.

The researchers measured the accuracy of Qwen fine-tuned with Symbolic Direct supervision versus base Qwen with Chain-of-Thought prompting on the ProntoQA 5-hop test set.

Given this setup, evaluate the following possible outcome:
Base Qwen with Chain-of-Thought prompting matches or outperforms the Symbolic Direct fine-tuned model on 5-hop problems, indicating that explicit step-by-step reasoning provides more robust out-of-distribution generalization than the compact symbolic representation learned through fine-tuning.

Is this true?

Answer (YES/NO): YES